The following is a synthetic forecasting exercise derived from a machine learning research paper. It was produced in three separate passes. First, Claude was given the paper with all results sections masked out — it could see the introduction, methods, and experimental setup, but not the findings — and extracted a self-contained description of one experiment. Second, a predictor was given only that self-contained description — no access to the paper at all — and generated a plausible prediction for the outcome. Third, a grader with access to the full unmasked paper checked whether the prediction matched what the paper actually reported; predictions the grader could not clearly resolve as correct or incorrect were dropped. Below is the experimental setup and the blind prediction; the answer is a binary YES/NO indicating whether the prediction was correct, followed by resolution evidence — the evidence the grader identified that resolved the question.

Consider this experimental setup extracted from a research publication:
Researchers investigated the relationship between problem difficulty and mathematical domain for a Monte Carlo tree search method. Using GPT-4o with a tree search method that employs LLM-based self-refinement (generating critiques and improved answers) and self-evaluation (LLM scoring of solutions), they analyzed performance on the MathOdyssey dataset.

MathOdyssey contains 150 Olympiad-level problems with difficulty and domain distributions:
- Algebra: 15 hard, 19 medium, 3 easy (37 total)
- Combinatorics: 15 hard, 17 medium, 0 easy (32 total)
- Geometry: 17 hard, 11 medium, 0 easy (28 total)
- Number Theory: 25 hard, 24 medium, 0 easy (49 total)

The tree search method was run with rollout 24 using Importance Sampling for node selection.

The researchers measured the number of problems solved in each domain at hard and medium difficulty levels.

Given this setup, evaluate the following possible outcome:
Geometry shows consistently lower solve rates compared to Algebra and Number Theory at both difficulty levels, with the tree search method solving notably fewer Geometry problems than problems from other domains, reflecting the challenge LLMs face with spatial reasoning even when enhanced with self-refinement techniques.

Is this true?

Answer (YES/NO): NO